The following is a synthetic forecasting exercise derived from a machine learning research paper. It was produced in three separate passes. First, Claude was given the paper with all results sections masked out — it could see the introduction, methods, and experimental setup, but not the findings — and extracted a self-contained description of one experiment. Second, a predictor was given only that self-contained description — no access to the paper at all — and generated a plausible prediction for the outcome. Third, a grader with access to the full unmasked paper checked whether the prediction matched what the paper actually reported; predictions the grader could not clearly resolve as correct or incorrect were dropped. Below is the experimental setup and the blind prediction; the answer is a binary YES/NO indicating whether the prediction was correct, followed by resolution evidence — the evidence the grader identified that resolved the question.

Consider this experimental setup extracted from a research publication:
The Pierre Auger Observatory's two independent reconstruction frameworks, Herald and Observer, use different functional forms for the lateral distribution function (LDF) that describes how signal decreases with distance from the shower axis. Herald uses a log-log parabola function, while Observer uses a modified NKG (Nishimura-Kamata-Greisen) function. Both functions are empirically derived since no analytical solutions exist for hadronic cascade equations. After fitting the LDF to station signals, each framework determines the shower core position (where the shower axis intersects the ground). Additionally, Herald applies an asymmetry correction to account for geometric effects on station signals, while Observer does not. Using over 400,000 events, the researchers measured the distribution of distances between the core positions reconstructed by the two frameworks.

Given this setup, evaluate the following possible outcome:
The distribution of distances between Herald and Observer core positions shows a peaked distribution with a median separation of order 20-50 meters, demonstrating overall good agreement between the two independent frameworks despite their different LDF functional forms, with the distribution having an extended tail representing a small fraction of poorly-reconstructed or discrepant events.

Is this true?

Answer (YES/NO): NO